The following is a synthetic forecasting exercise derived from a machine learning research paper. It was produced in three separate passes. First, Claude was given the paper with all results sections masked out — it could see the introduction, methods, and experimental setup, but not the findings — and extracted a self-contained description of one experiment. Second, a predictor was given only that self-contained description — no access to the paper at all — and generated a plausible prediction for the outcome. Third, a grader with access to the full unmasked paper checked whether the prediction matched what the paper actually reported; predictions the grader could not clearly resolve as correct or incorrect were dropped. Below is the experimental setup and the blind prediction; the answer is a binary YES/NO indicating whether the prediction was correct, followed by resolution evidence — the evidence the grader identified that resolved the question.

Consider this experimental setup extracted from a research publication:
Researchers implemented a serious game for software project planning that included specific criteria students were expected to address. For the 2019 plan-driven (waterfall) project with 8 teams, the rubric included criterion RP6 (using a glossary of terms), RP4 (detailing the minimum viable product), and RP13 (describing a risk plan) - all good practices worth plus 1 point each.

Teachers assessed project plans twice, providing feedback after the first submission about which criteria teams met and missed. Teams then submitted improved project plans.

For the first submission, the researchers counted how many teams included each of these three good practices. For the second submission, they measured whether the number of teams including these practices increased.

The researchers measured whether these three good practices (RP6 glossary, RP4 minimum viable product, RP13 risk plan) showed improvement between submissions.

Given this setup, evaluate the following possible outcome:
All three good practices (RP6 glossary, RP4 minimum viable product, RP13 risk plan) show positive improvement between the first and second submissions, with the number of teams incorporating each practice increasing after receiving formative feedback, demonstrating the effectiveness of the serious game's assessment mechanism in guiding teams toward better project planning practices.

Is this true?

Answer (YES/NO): YES